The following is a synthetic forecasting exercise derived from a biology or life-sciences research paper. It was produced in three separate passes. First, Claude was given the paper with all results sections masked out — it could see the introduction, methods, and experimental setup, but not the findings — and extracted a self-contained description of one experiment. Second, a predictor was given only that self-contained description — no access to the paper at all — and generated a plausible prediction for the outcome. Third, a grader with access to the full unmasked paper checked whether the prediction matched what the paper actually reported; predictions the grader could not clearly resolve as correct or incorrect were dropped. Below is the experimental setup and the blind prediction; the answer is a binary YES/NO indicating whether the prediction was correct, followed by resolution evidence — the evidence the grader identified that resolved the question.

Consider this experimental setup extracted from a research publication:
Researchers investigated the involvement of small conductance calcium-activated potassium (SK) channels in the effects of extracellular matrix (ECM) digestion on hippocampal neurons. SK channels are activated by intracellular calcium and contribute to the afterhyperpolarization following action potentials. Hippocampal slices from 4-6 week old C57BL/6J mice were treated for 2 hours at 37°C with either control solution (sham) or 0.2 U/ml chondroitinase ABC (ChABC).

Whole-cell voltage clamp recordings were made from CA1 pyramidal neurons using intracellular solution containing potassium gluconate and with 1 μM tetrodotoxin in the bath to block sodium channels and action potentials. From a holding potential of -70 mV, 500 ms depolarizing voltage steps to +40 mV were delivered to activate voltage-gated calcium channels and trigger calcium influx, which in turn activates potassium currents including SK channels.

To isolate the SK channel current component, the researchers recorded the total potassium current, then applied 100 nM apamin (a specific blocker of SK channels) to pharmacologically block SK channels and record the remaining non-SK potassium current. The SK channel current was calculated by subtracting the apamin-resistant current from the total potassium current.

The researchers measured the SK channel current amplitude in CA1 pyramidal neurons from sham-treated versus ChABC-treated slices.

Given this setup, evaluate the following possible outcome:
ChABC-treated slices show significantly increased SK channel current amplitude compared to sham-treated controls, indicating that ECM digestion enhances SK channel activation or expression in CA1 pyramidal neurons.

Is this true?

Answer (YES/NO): YES